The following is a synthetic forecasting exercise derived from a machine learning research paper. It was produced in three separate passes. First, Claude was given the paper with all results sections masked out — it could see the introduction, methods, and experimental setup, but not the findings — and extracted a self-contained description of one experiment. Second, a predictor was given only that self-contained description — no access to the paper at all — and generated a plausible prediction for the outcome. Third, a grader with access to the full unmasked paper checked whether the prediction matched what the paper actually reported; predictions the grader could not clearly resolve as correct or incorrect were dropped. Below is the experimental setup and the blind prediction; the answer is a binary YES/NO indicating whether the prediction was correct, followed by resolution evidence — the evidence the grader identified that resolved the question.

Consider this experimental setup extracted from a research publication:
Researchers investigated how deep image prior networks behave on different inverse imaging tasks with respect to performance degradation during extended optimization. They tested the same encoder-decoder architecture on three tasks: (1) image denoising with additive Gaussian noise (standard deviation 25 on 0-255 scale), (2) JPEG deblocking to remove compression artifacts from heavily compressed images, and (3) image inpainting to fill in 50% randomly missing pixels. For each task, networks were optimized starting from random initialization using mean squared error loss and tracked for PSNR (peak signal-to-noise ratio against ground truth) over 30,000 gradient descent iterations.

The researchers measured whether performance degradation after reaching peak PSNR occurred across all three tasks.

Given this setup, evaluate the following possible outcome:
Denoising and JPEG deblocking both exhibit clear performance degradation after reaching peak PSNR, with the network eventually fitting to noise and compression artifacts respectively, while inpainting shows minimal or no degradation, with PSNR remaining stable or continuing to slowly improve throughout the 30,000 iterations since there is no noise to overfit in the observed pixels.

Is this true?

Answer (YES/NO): NO